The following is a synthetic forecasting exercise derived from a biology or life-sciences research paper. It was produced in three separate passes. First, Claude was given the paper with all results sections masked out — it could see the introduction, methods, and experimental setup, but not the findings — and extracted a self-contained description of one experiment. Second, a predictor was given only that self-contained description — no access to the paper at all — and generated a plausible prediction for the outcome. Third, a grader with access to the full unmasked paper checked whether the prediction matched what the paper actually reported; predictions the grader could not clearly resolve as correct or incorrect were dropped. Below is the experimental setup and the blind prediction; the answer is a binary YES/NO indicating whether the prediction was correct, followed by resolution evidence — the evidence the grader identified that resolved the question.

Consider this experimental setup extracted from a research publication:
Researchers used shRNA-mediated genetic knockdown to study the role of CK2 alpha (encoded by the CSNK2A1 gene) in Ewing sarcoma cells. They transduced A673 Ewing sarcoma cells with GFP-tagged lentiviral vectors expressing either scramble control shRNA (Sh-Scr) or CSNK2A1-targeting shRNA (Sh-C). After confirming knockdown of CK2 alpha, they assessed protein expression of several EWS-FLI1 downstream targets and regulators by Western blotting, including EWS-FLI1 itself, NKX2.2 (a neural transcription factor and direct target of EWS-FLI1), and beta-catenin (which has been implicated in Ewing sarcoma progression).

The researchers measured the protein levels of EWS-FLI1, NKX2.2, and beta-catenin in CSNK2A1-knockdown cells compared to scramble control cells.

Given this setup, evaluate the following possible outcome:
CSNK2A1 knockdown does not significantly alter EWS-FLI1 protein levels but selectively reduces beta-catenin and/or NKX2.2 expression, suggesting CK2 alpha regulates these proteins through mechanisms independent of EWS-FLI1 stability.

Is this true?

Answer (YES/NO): NO